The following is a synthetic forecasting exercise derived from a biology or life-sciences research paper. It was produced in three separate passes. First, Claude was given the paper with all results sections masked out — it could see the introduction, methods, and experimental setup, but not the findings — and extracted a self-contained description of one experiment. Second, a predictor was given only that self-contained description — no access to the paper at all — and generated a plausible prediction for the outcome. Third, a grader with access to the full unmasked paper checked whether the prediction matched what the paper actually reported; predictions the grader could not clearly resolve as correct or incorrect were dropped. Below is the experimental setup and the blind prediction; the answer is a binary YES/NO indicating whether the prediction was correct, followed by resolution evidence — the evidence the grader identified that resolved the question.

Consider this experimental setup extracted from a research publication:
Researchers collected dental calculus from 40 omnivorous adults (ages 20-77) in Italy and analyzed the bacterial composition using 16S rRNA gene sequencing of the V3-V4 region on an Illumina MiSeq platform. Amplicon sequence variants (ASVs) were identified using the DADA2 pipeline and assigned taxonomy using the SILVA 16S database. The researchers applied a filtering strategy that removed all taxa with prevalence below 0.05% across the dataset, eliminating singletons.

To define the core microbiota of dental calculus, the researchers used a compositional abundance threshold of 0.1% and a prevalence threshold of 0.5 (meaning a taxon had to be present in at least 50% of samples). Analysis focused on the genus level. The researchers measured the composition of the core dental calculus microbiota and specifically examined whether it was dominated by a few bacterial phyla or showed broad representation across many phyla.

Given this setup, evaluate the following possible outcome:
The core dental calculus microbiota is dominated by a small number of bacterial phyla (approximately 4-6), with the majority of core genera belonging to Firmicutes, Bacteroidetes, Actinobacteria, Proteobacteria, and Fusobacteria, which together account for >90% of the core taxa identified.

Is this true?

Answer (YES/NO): NO